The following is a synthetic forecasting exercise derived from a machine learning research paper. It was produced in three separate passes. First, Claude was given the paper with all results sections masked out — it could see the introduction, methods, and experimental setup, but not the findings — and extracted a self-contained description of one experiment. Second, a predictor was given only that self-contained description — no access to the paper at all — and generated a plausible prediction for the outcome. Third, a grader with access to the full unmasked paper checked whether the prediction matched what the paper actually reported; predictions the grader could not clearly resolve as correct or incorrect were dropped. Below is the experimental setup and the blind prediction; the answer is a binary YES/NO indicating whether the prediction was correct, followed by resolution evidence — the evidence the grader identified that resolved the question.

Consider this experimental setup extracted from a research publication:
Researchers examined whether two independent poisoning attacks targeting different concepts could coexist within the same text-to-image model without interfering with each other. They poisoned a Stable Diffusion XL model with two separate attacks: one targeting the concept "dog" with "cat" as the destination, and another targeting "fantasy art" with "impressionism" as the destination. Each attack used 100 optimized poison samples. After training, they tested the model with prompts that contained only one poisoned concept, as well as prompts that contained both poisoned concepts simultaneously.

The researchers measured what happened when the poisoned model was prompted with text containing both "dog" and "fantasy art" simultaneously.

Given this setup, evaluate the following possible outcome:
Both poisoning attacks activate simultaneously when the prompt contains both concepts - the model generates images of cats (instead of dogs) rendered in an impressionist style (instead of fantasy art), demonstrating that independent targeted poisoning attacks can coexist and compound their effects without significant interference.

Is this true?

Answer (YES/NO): YES